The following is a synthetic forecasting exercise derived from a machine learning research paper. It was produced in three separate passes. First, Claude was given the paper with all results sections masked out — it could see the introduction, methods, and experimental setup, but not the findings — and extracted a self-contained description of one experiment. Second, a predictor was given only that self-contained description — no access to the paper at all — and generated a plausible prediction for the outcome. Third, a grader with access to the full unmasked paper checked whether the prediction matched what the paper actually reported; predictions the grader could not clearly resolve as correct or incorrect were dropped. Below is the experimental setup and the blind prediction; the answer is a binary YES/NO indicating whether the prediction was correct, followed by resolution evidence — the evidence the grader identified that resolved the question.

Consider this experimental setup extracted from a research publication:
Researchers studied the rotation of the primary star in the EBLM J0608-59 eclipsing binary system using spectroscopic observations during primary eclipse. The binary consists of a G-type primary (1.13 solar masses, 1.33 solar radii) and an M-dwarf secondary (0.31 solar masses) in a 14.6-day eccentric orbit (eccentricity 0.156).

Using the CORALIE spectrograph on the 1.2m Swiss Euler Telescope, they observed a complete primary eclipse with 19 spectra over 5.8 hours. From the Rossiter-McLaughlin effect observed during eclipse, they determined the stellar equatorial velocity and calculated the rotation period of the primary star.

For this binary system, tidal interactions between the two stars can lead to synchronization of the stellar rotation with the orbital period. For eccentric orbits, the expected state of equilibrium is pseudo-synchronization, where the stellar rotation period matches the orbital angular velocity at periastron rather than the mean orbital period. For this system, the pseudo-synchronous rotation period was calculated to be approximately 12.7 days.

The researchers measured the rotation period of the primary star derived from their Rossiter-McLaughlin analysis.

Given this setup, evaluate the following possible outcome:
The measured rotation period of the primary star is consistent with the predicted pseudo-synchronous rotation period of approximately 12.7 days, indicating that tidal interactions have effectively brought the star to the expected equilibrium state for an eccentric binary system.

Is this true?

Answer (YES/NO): NO